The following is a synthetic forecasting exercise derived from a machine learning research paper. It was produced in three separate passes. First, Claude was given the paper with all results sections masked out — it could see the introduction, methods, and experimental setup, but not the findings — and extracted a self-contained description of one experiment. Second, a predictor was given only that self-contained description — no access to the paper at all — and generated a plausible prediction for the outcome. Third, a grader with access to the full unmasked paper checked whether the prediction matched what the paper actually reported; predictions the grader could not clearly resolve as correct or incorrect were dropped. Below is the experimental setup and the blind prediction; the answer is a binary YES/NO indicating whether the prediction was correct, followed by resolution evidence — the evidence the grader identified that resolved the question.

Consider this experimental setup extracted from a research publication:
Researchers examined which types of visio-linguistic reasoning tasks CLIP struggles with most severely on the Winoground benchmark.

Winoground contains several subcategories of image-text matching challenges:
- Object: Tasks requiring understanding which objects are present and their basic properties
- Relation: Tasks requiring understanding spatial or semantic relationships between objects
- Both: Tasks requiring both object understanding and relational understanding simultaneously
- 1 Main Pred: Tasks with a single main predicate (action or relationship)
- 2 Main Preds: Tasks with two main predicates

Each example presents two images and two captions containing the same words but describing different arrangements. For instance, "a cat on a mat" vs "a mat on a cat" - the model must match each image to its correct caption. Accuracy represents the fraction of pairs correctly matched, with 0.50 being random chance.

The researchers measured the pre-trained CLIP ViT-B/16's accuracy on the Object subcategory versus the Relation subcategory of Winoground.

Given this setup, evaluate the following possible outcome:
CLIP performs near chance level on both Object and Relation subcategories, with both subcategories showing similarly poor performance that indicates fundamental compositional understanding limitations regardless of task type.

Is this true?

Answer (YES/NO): NO